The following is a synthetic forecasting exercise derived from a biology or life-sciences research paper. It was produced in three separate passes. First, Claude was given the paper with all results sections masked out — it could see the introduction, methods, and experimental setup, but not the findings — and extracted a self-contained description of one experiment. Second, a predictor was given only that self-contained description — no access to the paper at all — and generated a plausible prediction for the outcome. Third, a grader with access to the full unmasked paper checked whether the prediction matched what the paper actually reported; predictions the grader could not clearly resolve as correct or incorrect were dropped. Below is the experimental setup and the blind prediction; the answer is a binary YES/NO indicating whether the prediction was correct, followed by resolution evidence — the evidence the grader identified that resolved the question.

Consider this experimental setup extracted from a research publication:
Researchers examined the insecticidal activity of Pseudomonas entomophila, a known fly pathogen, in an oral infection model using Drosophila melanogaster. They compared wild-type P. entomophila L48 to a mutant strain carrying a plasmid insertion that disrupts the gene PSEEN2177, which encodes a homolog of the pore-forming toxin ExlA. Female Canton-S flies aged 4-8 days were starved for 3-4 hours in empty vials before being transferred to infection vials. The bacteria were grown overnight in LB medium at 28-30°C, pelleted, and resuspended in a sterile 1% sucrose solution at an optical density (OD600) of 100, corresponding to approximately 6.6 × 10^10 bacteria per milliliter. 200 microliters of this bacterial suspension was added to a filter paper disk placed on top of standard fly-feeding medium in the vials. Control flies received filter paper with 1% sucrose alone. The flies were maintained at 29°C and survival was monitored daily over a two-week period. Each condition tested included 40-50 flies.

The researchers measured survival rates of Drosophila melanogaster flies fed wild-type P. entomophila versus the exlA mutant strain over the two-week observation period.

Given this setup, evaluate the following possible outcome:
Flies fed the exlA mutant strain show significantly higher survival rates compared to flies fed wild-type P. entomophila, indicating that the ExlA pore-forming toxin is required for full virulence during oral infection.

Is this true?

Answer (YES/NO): YES